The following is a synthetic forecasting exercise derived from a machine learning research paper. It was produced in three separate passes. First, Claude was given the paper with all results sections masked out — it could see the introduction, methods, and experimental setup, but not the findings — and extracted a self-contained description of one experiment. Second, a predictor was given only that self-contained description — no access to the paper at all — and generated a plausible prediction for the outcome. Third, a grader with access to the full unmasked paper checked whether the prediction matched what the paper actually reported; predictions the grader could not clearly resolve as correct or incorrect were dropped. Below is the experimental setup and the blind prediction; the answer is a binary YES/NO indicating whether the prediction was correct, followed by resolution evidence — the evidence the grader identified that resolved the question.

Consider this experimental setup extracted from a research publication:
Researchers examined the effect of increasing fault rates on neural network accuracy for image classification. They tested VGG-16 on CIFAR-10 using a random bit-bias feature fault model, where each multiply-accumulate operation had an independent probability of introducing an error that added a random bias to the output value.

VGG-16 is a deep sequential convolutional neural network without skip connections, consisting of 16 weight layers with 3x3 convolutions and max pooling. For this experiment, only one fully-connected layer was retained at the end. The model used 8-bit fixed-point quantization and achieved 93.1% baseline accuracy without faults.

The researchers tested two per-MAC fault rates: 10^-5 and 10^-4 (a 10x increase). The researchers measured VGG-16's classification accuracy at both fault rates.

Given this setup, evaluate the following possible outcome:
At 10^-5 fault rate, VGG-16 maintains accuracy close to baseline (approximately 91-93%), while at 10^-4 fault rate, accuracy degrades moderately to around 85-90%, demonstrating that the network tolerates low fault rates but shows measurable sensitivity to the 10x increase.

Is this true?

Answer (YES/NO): NO